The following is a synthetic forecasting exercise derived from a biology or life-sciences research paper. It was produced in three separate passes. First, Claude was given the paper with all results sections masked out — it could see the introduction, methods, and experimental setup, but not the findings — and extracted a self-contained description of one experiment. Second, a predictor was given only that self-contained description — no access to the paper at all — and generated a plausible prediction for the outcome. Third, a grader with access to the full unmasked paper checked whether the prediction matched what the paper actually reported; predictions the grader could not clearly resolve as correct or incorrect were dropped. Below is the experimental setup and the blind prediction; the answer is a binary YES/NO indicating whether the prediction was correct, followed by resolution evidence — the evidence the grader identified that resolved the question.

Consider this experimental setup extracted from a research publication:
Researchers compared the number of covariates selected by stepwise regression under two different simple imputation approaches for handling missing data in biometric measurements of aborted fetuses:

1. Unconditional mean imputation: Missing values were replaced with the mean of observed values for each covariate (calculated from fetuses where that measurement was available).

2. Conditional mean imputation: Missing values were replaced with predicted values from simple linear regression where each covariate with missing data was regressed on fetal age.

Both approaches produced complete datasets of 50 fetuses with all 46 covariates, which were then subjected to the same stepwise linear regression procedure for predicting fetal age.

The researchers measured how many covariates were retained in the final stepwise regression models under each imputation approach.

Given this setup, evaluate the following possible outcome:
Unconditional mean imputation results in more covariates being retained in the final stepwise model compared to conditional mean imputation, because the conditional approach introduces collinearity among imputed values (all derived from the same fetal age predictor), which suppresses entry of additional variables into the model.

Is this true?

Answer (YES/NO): YES